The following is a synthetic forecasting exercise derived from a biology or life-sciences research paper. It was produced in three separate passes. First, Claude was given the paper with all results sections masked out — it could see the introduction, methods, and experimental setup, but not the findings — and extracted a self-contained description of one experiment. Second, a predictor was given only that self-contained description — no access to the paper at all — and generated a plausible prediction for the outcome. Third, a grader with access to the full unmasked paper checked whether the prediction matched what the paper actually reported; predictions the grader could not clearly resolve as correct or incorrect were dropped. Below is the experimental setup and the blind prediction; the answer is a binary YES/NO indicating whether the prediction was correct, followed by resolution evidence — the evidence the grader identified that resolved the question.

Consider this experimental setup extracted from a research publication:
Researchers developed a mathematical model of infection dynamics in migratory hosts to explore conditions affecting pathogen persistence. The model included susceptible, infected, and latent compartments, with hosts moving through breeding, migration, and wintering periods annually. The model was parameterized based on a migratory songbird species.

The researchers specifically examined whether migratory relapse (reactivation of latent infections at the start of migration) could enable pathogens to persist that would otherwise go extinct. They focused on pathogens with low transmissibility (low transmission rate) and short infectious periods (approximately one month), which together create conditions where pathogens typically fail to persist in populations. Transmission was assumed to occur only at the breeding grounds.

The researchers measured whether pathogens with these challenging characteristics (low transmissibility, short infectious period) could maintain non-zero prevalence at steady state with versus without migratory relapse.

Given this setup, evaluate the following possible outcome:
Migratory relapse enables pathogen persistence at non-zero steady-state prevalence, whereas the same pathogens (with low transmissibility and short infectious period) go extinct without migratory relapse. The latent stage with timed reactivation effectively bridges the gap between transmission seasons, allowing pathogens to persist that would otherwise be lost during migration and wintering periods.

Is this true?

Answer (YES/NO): YES